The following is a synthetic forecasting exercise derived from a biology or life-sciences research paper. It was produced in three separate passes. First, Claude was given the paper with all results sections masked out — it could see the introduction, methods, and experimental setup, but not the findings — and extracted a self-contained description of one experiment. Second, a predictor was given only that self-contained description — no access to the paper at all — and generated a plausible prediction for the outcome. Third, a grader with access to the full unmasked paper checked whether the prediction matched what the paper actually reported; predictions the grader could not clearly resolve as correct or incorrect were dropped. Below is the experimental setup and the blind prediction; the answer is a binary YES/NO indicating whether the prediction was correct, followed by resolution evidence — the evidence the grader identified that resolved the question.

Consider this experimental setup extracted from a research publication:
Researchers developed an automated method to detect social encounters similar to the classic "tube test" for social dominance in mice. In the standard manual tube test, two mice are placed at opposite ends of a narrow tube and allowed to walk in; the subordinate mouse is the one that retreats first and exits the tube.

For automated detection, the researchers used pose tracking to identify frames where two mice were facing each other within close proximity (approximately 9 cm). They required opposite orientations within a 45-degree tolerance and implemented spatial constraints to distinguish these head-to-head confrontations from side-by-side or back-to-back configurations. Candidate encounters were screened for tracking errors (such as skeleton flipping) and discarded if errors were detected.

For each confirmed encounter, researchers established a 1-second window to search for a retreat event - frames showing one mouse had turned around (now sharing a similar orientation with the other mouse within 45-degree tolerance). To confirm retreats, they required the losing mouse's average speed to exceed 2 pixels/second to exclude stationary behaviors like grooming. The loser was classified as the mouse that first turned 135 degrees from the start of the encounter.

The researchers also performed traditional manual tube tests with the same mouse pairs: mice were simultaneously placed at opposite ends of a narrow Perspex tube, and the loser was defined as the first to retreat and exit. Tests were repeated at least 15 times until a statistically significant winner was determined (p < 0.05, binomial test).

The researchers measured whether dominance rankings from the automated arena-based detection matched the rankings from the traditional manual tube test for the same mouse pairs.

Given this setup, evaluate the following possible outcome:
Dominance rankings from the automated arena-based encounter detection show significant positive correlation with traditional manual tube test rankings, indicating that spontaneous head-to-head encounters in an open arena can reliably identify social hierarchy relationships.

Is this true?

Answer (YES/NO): YES